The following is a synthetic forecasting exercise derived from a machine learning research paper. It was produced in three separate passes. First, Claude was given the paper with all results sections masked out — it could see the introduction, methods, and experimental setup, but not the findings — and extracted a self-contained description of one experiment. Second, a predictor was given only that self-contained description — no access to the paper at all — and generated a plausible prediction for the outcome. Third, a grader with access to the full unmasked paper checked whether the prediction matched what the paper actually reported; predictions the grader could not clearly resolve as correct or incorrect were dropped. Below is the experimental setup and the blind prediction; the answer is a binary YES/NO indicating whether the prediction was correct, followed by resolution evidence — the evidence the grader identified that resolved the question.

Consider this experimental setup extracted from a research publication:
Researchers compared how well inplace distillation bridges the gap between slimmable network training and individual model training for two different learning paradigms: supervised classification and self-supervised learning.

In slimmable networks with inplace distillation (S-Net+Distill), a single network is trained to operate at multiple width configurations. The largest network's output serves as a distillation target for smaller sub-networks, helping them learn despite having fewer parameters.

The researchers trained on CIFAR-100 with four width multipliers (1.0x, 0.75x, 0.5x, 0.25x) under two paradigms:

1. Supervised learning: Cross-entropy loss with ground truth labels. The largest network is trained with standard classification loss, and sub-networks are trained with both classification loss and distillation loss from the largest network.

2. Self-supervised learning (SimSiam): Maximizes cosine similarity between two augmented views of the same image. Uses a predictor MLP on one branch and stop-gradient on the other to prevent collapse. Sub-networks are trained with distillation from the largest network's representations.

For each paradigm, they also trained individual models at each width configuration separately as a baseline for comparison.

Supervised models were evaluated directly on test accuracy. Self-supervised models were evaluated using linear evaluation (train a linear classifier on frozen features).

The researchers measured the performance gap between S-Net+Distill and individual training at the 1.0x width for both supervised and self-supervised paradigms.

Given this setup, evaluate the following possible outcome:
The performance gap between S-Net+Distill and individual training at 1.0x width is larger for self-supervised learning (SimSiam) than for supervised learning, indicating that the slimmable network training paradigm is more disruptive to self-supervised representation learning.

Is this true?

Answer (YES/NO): YES